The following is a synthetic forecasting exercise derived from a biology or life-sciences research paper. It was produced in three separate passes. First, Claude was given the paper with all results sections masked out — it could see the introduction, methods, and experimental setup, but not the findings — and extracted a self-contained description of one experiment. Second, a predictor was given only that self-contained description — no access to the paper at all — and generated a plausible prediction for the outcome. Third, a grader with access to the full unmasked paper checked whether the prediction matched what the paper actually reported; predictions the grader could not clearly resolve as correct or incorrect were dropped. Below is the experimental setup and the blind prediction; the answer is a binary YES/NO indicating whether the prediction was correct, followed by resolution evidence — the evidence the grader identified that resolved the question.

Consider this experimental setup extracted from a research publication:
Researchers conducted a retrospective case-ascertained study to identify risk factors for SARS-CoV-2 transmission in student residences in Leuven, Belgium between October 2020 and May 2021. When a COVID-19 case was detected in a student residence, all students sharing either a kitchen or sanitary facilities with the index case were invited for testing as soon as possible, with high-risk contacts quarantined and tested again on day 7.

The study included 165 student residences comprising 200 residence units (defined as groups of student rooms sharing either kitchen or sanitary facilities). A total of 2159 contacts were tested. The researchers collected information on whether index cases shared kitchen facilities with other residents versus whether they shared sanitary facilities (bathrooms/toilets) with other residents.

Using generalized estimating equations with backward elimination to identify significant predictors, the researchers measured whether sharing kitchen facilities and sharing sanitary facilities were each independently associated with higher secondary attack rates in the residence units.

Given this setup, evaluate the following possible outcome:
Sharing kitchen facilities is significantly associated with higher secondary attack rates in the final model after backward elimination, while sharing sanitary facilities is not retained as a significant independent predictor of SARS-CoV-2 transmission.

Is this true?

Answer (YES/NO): NO